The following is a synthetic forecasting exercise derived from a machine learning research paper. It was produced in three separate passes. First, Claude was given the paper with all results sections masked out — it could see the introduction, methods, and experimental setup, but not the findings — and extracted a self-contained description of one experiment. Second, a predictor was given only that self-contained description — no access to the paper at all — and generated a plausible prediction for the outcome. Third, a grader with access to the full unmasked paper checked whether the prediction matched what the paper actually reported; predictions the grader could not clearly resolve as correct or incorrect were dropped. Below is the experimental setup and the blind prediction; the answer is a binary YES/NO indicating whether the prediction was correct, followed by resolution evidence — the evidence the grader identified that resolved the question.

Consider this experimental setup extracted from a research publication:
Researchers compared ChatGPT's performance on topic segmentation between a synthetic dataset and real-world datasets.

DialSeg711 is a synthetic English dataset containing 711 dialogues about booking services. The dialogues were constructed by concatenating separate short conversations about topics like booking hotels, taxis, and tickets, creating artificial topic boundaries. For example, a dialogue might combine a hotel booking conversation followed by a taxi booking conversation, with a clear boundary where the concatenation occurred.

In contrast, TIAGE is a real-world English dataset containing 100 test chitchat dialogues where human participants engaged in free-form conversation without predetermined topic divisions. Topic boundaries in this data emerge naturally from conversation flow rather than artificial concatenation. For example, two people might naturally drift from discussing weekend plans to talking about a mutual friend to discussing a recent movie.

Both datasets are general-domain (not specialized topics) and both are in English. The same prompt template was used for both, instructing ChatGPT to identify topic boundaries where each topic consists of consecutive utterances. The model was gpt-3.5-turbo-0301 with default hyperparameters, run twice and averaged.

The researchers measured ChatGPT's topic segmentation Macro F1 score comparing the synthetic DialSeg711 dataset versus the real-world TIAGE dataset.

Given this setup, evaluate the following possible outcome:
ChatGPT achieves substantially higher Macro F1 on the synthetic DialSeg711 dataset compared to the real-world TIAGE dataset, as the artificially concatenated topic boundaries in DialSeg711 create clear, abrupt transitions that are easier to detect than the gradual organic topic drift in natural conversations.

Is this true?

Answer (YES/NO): YES